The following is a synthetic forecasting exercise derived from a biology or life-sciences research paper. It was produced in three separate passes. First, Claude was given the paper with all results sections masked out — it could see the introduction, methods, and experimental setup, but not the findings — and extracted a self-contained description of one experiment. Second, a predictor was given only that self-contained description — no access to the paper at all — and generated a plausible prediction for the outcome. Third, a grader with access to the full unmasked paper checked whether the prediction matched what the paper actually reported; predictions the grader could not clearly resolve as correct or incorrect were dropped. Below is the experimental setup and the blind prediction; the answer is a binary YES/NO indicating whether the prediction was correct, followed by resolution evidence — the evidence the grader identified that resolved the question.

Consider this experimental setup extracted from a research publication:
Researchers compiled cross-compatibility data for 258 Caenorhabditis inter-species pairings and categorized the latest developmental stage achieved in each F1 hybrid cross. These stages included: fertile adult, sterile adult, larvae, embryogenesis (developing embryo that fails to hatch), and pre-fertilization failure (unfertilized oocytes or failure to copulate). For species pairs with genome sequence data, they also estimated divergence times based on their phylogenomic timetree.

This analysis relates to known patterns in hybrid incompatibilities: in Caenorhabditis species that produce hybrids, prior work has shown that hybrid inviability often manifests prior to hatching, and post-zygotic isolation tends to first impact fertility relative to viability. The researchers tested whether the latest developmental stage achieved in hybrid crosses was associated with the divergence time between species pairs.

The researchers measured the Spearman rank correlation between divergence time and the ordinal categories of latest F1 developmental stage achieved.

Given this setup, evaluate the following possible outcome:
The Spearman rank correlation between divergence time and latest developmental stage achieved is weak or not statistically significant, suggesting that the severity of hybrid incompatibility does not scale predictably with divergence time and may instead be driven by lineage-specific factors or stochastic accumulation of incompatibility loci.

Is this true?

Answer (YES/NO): NO